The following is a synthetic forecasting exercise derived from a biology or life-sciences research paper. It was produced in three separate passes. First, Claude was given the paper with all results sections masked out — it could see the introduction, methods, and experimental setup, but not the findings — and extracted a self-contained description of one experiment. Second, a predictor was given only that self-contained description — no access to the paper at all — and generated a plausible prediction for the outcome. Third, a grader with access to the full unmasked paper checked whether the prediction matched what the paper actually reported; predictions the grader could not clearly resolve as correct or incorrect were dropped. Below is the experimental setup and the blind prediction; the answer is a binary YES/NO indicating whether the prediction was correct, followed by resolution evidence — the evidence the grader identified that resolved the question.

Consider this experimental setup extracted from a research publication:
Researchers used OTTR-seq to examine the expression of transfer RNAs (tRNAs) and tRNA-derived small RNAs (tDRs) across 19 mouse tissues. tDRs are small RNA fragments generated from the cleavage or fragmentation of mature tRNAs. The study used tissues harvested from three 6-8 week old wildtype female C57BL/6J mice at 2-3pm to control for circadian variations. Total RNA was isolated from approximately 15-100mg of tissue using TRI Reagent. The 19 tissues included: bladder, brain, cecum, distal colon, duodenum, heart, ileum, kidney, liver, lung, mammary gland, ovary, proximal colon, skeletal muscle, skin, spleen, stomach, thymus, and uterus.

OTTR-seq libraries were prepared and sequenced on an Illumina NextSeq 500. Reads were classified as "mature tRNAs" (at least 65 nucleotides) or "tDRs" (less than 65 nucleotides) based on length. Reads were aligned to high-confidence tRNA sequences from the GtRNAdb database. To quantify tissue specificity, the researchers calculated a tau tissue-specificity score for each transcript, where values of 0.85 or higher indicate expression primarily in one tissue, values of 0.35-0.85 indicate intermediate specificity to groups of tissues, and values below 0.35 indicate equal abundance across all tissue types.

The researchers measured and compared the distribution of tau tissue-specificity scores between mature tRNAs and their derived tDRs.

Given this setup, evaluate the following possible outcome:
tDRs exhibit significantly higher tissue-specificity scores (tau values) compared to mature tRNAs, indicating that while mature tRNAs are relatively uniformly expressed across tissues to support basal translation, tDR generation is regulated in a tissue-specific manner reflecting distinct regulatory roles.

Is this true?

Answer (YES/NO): NO